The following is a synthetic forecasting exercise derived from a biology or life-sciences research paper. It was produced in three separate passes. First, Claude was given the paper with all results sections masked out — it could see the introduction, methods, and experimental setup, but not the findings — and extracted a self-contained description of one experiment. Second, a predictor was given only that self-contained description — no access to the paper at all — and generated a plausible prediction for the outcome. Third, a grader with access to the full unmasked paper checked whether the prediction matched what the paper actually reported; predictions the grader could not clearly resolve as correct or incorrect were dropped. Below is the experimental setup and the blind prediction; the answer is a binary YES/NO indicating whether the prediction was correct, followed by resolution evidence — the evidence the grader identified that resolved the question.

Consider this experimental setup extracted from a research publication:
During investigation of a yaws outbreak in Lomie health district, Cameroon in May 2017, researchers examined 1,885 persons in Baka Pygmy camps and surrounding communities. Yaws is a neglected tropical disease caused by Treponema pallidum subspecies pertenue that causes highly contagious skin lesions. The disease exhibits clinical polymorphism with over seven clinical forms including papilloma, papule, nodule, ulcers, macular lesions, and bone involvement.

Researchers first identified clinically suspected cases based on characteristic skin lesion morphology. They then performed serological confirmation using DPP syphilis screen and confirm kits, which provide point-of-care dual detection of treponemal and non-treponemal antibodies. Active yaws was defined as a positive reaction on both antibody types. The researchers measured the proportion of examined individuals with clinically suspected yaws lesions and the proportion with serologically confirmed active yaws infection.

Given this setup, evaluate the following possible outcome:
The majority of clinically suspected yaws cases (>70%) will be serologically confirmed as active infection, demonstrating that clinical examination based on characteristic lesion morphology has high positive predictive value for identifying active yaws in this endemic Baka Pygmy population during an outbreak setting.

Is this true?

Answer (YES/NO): NO